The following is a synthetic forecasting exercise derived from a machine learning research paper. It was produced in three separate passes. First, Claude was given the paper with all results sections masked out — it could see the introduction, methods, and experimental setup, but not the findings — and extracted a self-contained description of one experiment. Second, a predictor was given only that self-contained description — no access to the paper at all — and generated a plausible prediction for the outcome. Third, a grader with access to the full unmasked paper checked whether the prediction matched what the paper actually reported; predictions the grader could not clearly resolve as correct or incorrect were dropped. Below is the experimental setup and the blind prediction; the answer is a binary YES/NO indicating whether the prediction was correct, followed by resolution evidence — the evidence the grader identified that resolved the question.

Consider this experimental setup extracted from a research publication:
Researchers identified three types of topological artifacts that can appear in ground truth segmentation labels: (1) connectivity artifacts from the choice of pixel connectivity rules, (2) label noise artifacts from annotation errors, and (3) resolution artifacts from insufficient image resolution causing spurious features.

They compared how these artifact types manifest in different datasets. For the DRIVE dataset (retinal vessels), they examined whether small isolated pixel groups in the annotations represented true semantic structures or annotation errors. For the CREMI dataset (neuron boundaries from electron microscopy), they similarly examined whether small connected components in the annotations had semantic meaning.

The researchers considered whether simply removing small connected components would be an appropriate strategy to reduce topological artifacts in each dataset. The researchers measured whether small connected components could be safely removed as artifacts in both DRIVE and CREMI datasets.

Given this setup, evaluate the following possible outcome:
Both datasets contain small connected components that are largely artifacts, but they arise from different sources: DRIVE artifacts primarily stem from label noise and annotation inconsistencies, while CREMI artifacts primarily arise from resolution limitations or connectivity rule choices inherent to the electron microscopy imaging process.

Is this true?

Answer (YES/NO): NO